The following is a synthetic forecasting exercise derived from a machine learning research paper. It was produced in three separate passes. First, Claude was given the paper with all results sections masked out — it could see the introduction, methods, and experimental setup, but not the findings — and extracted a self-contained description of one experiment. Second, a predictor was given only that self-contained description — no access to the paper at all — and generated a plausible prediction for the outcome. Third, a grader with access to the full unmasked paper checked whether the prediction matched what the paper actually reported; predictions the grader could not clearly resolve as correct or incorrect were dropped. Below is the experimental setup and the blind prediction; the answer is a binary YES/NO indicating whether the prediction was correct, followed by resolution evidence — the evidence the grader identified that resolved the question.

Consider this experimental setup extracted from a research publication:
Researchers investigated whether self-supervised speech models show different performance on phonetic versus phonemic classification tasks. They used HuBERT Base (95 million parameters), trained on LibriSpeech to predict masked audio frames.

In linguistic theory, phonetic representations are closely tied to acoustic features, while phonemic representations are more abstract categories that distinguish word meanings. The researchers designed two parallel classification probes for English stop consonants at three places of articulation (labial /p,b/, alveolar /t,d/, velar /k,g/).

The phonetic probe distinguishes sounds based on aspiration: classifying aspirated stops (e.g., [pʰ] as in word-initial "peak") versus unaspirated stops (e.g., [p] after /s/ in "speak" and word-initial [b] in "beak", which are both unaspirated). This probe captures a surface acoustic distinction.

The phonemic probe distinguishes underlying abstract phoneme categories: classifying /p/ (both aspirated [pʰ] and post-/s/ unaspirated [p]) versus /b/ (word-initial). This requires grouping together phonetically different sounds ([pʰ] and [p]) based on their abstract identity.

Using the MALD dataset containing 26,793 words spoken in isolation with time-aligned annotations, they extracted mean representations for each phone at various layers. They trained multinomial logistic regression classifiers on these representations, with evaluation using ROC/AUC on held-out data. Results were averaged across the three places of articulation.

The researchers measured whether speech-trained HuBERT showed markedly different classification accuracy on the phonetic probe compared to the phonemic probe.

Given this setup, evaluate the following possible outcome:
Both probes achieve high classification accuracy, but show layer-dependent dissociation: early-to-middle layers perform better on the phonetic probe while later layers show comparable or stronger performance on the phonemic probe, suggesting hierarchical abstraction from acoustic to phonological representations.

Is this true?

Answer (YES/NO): NO